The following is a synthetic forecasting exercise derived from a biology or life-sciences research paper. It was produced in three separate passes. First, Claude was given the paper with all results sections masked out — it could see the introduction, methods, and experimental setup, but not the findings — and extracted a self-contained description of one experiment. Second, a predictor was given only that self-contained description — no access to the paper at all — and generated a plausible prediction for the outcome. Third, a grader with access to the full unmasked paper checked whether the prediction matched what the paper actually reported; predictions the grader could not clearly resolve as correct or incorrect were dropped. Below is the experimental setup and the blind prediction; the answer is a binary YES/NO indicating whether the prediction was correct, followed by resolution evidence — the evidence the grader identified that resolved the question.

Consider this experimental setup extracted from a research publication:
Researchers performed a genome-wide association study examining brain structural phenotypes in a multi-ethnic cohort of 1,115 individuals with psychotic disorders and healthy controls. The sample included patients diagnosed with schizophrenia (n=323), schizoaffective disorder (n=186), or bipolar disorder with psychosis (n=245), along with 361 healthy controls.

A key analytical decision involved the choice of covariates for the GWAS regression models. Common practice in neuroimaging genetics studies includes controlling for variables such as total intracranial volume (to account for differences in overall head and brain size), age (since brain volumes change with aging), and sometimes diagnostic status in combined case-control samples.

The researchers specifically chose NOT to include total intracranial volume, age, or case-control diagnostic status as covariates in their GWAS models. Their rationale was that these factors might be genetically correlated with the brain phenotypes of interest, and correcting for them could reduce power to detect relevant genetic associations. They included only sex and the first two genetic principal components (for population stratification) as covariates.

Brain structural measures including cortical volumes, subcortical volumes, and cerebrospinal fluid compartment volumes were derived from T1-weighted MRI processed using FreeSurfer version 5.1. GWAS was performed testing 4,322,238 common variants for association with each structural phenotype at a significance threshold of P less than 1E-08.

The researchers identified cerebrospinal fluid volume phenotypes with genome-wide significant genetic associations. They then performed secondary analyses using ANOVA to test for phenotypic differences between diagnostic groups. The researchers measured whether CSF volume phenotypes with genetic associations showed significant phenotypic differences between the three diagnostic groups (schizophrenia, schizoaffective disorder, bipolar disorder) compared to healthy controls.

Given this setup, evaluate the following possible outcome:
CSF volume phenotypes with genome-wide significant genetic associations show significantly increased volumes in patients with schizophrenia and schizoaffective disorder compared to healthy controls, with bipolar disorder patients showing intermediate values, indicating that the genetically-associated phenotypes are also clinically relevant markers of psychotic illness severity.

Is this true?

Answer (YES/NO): NO